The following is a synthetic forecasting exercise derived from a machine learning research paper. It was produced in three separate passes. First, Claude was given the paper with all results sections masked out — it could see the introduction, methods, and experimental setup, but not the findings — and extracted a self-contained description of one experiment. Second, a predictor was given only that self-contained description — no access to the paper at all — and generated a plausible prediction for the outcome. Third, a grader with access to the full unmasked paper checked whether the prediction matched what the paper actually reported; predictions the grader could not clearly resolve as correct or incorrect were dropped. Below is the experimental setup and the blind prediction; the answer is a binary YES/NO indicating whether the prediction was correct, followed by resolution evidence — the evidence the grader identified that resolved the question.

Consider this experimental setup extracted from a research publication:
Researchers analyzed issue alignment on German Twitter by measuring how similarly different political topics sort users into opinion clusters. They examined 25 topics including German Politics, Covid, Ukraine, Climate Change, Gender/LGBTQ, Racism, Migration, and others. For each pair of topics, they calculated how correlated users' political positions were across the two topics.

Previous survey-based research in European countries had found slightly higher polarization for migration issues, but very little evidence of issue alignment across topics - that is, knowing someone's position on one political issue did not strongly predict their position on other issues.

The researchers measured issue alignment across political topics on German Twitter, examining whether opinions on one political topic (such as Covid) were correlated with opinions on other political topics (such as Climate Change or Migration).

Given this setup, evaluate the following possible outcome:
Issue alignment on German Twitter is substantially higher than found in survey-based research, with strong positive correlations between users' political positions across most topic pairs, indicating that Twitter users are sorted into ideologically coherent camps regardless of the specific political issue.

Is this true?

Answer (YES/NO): YES